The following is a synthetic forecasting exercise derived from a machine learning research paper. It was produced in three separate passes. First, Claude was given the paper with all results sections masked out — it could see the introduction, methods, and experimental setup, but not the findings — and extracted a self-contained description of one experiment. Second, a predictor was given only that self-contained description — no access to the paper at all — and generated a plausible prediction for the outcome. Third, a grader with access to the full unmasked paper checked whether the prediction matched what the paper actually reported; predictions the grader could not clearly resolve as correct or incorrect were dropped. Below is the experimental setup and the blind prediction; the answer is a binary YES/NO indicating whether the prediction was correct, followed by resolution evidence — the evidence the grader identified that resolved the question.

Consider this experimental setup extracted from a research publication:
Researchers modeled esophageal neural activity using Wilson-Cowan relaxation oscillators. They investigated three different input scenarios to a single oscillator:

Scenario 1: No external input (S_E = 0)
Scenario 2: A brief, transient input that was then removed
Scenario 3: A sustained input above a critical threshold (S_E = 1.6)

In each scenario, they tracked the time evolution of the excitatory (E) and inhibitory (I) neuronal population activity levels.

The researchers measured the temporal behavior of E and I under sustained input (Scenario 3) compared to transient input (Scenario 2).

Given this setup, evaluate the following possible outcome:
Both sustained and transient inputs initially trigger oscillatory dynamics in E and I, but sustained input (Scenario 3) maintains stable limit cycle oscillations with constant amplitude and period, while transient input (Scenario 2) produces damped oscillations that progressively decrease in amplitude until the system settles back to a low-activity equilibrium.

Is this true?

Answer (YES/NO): NO